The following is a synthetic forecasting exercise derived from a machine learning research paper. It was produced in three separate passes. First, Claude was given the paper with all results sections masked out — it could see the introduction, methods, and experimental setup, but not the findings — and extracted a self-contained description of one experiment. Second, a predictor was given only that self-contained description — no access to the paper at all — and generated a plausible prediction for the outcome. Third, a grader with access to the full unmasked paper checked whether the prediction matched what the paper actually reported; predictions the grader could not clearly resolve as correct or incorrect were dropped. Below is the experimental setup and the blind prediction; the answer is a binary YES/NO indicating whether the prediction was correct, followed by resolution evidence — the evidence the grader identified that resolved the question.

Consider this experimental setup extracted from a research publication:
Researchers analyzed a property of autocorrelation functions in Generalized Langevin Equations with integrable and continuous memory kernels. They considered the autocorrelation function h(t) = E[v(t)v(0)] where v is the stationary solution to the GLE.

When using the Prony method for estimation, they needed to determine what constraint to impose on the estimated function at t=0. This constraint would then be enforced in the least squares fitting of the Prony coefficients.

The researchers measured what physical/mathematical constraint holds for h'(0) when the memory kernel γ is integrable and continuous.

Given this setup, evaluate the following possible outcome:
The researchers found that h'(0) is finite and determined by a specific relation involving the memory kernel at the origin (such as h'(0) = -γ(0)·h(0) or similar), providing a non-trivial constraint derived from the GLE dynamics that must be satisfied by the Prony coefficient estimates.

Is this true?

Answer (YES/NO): NO